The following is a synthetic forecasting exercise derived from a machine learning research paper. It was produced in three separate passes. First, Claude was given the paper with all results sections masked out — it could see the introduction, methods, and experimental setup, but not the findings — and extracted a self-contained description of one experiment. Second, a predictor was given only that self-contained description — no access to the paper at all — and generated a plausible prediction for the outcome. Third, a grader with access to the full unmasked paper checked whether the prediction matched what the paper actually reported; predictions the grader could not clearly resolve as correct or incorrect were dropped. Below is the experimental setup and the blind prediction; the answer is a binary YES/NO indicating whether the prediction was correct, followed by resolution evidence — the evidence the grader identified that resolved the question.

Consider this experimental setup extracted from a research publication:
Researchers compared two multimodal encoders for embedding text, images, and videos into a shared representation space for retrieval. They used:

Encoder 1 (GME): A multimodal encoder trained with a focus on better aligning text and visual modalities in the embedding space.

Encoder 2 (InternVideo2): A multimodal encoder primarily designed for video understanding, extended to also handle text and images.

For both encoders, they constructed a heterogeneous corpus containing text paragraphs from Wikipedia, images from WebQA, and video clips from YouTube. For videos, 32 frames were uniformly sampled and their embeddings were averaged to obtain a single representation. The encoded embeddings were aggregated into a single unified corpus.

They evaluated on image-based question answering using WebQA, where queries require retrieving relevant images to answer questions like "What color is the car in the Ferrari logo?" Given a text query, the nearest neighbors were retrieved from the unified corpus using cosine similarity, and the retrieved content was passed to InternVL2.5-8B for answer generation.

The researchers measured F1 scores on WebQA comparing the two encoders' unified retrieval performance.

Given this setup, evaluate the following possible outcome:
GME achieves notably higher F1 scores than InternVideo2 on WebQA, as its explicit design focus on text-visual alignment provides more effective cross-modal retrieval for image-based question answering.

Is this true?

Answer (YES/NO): NO